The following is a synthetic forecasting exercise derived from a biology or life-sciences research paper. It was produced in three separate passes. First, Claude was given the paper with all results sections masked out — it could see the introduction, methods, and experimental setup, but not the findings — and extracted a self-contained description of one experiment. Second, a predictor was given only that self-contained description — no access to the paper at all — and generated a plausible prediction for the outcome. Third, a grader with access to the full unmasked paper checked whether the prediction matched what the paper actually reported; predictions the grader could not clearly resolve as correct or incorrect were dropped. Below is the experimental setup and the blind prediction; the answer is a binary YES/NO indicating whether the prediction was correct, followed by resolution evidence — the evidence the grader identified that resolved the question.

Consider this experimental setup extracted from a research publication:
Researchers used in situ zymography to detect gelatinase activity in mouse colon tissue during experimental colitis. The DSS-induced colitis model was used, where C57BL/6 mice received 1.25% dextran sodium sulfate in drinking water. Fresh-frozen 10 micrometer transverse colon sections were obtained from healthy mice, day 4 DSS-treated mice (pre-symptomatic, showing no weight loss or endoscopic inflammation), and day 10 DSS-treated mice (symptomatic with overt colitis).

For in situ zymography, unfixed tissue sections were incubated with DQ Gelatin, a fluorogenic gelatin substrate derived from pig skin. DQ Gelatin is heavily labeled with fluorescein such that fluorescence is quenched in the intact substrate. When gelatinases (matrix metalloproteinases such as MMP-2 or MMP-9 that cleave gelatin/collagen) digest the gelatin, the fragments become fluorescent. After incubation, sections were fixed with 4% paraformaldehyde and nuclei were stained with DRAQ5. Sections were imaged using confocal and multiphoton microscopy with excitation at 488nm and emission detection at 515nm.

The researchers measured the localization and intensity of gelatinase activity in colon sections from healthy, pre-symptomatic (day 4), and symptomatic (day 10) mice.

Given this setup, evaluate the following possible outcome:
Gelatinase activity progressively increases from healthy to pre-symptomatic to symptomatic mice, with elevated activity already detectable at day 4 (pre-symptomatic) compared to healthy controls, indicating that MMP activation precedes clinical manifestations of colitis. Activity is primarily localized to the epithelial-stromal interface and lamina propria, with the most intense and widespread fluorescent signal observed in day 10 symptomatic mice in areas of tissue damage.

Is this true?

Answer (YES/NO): NO